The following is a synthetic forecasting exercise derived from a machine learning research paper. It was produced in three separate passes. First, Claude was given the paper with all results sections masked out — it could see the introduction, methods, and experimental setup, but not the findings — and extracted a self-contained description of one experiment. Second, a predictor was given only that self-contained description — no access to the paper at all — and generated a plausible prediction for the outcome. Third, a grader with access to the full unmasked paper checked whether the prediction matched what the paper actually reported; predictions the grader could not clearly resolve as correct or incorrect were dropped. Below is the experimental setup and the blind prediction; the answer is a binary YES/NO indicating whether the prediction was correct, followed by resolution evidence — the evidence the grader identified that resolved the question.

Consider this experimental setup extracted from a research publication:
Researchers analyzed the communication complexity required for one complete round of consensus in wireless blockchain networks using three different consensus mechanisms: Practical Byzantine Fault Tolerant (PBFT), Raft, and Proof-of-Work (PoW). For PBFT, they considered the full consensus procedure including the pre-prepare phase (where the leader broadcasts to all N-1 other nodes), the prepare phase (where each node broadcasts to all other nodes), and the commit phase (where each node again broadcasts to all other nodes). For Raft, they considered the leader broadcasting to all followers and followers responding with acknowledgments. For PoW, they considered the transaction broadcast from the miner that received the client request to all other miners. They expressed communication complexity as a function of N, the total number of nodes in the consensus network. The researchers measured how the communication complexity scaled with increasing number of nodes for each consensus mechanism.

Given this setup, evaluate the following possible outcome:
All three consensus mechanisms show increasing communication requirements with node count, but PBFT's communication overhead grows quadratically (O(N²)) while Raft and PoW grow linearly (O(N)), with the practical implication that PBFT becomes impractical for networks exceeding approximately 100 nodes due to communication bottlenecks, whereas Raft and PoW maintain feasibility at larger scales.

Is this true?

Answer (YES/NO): YES